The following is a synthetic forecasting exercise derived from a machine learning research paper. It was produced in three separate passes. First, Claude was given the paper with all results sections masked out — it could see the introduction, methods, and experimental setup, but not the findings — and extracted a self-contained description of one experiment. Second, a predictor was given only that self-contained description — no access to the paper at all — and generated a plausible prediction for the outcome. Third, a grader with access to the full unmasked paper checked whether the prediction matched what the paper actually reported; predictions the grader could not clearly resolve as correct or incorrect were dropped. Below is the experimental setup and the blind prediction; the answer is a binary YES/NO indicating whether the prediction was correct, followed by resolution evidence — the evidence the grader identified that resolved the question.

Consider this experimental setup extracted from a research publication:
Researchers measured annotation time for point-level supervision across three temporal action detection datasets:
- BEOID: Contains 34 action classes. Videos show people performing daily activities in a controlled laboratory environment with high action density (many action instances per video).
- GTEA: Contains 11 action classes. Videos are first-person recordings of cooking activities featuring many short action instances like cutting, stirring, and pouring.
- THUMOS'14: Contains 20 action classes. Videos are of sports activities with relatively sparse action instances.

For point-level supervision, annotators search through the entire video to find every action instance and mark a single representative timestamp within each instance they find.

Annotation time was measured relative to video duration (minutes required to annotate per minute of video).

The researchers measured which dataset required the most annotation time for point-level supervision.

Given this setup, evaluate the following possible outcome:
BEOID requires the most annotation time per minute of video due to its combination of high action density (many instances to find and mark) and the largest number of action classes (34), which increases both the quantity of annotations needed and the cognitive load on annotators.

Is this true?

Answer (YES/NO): NO